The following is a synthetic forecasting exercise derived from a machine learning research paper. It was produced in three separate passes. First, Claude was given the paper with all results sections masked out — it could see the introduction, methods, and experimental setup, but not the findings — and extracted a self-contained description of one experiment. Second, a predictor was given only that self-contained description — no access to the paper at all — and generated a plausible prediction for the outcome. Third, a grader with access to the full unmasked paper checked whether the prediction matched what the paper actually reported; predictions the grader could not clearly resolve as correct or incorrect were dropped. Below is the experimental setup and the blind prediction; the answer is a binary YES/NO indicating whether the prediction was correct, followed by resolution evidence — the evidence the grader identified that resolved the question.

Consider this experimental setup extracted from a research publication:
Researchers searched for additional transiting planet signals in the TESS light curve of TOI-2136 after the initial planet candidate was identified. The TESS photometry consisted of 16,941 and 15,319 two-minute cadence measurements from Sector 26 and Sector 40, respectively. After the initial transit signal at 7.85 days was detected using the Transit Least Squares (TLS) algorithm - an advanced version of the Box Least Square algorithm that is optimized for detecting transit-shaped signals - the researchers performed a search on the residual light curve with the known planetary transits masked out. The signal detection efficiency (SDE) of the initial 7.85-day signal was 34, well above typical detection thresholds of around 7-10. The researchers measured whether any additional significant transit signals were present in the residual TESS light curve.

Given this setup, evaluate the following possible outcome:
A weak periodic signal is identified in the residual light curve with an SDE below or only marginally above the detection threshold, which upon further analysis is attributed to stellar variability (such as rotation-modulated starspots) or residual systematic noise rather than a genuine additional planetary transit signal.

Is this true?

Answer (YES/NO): NO